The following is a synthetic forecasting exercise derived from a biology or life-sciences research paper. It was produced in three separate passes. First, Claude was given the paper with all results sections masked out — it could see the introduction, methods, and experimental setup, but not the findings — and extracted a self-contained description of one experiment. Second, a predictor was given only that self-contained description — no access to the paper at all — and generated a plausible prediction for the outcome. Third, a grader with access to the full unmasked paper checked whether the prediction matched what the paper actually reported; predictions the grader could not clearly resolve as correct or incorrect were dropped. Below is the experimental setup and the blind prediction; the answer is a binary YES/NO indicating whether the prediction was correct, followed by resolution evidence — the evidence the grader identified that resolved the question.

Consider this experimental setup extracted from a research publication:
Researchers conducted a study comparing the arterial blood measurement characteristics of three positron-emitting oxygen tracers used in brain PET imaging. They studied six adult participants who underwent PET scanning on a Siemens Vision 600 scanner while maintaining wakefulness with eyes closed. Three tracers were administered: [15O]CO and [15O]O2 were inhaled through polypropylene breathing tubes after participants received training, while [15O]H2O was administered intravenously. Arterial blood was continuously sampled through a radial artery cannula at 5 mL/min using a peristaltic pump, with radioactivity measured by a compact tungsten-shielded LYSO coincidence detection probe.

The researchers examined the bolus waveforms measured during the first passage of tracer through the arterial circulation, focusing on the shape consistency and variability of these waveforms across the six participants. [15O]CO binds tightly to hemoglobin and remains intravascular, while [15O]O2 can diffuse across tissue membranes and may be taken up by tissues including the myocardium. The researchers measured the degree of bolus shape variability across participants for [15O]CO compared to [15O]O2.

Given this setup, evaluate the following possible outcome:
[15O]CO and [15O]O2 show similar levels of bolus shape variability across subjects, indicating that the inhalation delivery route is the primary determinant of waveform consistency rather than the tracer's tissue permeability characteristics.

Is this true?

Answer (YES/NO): NO